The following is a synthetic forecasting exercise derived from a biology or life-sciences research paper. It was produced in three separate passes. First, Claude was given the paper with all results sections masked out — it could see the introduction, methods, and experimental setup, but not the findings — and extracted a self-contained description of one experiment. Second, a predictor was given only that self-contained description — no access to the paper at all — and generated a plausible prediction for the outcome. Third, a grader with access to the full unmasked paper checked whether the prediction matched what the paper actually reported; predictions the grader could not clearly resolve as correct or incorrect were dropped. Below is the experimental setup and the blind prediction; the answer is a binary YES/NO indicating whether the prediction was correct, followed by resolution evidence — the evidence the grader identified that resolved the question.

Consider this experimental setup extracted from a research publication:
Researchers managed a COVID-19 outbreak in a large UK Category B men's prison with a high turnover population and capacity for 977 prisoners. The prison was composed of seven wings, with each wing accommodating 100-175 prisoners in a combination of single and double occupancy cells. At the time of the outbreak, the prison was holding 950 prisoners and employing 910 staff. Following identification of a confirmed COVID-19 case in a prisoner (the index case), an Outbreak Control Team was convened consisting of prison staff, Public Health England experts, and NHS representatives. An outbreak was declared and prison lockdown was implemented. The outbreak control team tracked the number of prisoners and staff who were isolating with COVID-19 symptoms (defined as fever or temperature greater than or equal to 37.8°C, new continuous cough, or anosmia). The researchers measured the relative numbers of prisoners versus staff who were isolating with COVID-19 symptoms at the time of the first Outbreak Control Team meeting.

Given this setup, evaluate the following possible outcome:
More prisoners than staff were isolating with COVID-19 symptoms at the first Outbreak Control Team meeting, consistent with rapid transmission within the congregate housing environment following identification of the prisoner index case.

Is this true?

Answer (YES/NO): NO